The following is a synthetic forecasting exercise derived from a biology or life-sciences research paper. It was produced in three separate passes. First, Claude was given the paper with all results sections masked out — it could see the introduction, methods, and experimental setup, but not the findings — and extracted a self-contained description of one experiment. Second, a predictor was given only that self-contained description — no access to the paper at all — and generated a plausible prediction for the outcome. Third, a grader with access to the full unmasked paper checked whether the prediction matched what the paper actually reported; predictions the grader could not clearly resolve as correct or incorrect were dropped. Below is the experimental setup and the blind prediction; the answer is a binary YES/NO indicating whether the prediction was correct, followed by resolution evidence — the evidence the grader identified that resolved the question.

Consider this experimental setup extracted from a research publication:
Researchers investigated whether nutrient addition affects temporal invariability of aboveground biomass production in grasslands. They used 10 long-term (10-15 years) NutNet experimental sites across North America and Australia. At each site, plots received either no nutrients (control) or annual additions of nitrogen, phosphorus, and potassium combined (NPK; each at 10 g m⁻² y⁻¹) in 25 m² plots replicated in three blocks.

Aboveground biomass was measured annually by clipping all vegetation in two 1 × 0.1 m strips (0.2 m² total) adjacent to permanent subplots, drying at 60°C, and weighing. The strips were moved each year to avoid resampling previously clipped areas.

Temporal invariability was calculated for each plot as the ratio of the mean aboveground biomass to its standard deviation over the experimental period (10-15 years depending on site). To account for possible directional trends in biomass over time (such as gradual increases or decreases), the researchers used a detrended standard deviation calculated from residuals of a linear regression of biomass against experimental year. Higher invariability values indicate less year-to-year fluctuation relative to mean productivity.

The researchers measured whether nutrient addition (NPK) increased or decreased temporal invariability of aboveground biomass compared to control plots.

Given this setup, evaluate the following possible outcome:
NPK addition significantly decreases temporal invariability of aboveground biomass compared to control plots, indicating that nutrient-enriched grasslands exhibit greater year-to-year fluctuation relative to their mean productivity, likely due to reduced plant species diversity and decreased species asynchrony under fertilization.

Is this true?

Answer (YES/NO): NO